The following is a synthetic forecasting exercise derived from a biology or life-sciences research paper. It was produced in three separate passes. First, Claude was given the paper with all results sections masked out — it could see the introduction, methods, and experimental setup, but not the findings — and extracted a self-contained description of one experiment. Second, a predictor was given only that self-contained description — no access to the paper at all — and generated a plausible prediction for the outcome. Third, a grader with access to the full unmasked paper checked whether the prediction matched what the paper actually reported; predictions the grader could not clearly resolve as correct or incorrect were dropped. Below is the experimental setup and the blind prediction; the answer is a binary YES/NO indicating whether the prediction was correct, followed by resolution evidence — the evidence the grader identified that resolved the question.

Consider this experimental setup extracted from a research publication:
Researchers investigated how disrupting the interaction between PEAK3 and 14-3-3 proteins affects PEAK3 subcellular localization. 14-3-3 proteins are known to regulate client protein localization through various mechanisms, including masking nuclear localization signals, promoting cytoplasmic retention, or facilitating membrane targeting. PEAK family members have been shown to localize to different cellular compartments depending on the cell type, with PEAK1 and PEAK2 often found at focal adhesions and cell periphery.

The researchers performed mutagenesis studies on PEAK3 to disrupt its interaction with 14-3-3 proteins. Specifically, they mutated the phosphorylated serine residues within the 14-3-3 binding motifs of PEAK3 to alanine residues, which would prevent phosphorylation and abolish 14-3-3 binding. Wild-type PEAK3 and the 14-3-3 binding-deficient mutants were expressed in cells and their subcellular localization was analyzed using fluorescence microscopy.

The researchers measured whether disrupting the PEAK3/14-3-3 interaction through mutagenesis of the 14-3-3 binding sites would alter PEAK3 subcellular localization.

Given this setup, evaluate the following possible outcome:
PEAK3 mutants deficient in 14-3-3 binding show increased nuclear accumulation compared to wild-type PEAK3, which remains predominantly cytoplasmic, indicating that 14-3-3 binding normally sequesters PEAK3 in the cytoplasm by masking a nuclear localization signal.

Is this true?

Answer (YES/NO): NO